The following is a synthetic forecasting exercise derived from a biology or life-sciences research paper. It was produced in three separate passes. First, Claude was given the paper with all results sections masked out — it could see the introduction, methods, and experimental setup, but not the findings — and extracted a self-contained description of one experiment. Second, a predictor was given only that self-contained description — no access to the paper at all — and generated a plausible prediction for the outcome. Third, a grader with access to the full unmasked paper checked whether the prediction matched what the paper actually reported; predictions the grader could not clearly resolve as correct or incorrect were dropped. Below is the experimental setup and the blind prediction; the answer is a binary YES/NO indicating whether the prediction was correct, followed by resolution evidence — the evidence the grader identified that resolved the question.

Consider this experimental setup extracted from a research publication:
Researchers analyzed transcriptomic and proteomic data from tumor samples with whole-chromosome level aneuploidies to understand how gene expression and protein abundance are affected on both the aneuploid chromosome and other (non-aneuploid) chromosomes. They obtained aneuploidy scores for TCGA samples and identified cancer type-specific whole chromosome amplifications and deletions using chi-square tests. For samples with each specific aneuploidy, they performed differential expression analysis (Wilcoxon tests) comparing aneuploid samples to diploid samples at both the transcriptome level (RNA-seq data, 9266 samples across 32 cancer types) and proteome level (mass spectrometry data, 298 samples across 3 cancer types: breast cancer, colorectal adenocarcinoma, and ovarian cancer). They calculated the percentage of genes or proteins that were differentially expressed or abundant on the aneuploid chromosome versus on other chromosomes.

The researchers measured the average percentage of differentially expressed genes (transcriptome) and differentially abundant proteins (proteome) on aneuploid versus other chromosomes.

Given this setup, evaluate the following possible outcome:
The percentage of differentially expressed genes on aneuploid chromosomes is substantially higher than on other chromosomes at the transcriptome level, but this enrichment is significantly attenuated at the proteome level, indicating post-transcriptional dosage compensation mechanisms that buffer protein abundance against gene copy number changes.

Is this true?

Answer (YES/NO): YES